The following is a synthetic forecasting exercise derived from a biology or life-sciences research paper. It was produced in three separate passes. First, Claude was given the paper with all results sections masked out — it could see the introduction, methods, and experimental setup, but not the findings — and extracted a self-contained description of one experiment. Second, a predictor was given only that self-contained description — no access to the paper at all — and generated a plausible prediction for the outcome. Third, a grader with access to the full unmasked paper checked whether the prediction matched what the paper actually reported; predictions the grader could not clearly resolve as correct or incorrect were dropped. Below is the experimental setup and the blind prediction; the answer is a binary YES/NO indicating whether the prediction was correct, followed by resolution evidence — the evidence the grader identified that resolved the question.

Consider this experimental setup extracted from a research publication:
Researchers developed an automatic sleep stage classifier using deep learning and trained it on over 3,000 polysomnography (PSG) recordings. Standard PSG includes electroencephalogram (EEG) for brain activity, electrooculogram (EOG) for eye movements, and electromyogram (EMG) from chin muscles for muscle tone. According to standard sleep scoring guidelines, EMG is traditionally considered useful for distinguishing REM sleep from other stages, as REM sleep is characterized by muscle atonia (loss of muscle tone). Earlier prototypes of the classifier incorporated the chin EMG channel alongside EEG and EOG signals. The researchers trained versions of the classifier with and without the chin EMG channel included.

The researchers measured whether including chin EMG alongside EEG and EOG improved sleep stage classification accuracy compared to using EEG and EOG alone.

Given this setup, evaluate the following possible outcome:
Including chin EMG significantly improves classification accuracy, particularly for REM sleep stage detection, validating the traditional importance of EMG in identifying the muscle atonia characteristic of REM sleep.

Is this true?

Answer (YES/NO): NO